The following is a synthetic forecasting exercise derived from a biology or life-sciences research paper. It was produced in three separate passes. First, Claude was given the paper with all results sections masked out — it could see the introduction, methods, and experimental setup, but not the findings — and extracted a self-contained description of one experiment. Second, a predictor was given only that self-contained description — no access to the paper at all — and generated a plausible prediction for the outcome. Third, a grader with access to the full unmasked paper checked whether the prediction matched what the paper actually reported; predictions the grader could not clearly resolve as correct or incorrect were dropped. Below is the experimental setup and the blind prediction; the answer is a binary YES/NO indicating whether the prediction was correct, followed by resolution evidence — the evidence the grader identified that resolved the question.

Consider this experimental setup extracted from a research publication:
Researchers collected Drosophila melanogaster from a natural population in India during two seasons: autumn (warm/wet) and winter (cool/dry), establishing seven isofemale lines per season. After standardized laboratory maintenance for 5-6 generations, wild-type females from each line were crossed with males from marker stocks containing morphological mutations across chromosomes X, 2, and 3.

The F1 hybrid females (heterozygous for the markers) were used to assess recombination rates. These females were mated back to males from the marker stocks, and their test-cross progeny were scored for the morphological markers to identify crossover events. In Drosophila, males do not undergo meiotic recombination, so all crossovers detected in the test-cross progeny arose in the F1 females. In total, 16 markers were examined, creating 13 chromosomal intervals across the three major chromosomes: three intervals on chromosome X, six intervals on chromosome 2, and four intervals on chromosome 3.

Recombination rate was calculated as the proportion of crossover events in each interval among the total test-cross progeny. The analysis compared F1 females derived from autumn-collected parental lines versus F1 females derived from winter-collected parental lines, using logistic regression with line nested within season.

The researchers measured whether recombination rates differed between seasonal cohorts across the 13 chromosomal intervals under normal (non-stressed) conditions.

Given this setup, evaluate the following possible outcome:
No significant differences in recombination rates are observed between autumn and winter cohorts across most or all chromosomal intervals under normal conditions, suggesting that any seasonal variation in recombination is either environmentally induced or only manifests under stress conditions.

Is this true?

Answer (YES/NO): NO